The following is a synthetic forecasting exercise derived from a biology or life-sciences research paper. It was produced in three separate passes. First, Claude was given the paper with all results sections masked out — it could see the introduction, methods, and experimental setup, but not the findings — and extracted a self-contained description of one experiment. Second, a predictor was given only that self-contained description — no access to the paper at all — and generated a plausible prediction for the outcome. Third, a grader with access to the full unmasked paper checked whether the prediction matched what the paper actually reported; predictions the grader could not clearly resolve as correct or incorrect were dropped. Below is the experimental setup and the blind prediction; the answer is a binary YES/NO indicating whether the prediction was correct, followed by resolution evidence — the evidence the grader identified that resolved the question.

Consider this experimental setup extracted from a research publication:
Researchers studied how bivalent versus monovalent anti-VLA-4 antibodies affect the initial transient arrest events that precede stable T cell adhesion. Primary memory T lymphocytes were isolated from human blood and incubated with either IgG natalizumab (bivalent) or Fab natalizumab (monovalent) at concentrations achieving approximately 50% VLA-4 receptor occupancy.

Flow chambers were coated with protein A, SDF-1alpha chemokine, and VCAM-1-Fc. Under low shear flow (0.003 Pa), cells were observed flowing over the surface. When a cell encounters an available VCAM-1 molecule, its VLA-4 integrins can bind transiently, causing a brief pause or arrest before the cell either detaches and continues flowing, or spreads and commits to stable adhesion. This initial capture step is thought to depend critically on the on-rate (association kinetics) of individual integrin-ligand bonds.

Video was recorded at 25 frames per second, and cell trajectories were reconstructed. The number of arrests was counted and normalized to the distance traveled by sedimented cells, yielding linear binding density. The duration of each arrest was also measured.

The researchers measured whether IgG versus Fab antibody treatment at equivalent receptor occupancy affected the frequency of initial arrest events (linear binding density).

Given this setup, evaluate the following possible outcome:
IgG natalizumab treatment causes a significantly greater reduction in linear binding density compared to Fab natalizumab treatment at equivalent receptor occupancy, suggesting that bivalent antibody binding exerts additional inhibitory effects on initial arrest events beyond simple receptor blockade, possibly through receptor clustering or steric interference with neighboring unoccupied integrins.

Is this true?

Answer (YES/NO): YES